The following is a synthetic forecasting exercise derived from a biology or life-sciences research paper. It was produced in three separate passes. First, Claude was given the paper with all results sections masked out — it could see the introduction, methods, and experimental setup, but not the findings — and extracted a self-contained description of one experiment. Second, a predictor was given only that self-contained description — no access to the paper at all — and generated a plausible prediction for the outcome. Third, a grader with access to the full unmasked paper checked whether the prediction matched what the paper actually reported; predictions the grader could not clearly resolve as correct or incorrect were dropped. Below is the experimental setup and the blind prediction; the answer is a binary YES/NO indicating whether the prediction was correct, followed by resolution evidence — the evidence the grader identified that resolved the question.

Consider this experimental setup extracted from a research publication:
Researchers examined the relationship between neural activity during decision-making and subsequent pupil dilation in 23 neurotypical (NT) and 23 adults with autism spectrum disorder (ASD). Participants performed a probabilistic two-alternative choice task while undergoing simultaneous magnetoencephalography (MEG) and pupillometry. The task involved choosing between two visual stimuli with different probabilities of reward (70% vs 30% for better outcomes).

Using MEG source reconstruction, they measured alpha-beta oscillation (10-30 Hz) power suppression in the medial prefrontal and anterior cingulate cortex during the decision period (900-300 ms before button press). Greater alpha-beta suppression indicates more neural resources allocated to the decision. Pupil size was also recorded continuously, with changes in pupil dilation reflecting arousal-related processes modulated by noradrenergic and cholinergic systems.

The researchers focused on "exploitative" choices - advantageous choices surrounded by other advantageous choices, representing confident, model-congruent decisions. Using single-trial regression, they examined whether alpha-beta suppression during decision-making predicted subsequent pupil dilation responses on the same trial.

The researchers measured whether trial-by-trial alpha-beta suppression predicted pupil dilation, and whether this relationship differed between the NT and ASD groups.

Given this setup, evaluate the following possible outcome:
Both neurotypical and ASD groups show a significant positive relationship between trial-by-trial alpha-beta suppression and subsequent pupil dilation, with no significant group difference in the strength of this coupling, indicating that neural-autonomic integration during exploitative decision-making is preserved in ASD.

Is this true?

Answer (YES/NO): NO